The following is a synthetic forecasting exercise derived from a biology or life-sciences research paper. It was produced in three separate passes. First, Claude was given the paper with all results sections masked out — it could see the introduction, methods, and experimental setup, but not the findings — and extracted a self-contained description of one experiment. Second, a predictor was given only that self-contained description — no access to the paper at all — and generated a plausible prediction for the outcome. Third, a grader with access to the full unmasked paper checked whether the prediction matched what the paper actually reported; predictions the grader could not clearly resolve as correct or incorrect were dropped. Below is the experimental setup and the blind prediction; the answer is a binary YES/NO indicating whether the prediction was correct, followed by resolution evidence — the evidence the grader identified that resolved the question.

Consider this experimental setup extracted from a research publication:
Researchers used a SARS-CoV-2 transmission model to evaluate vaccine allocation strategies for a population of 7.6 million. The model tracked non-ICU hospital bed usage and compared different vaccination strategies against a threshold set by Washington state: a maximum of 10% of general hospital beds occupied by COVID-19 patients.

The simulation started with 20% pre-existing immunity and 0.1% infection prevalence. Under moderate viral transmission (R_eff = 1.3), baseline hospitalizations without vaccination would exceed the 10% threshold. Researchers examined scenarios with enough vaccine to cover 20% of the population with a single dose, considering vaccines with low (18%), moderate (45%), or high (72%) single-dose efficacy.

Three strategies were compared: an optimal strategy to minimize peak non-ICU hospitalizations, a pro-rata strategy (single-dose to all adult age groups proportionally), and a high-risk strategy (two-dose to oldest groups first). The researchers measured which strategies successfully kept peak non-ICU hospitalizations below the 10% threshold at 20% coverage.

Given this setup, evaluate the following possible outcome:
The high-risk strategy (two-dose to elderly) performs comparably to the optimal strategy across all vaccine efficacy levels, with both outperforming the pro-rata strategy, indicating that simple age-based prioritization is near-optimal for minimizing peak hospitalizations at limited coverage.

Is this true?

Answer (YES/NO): NO